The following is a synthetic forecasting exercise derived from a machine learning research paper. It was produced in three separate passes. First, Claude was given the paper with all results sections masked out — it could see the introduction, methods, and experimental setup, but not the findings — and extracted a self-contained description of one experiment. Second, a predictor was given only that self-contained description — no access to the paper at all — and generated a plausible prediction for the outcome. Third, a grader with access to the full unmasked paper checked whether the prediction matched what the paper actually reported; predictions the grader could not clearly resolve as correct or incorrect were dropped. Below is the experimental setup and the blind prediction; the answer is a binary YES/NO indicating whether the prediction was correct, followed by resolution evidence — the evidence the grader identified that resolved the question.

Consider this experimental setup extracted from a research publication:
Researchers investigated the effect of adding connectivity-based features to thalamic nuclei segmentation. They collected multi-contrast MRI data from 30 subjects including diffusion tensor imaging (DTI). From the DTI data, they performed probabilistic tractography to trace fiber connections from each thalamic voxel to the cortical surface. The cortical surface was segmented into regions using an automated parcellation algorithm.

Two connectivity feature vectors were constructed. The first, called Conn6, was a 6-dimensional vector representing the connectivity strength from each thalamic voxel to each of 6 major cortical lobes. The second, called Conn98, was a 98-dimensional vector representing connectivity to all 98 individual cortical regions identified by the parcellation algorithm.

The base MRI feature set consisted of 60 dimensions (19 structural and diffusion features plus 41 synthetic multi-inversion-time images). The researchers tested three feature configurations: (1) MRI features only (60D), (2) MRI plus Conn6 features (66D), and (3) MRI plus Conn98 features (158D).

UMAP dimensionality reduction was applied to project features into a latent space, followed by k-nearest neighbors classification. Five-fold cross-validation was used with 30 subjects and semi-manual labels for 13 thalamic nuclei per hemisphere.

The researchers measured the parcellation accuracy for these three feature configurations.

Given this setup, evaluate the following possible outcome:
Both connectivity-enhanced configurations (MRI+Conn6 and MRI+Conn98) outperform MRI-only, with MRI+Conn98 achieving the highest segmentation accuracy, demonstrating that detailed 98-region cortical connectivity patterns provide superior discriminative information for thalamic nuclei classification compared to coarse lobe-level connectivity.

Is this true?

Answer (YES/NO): NO